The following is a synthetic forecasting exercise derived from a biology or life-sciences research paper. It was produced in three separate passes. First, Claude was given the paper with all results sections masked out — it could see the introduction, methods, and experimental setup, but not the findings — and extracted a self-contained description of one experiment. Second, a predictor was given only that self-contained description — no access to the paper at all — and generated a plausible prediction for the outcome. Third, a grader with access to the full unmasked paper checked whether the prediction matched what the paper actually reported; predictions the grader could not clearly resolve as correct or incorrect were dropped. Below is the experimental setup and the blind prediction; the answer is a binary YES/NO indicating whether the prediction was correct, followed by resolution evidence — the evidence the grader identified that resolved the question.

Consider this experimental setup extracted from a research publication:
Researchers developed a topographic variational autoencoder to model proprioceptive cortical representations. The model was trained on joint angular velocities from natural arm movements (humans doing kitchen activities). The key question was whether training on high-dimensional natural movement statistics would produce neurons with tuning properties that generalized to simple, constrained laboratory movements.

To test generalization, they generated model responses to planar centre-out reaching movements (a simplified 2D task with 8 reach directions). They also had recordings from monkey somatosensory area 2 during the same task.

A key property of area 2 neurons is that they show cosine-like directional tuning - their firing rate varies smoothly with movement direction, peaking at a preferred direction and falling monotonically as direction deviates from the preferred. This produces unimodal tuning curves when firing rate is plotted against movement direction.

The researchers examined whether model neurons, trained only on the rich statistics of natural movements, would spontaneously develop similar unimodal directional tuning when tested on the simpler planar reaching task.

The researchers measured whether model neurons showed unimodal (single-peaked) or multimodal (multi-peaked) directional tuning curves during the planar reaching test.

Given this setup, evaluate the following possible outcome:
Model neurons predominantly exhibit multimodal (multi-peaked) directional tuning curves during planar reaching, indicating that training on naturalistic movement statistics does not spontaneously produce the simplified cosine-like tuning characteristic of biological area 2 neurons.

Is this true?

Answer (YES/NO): NO